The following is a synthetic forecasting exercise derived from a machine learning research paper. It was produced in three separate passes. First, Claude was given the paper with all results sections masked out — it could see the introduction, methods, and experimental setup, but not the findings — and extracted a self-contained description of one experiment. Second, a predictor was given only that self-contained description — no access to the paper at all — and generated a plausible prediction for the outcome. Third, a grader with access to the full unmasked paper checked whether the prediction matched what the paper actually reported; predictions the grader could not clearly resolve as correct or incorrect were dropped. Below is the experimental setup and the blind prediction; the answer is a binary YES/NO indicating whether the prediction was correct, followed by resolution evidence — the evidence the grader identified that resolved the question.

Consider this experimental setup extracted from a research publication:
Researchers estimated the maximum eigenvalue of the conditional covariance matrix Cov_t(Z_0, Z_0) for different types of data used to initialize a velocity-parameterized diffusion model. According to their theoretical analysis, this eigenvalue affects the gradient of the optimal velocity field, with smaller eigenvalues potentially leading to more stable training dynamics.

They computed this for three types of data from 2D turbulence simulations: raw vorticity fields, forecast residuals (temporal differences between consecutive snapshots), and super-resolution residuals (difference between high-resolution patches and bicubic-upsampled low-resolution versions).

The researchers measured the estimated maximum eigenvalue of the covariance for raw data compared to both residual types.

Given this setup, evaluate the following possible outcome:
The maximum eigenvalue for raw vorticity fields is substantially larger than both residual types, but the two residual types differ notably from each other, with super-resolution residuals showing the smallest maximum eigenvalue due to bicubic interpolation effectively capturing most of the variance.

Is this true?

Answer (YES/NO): NO